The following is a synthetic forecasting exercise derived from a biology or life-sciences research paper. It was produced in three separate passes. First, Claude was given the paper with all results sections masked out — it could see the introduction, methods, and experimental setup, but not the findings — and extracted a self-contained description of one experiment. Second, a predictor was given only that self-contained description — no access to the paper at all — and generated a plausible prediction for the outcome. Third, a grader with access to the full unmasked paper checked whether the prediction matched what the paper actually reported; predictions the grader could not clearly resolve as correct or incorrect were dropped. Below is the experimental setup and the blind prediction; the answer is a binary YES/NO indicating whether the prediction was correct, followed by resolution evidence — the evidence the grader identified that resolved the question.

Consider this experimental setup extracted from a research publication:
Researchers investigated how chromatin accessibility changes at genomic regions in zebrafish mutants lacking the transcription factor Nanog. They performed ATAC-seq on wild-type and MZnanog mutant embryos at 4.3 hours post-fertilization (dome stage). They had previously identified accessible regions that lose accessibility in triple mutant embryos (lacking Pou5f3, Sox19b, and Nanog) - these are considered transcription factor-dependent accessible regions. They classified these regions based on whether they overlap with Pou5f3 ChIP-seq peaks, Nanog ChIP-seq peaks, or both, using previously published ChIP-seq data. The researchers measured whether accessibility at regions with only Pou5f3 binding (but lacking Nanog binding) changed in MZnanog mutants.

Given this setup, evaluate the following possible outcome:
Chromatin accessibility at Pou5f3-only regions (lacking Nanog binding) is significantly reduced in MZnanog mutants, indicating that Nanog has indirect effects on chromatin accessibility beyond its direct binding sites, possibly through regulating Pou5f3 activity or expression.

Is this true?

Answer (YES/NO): NO